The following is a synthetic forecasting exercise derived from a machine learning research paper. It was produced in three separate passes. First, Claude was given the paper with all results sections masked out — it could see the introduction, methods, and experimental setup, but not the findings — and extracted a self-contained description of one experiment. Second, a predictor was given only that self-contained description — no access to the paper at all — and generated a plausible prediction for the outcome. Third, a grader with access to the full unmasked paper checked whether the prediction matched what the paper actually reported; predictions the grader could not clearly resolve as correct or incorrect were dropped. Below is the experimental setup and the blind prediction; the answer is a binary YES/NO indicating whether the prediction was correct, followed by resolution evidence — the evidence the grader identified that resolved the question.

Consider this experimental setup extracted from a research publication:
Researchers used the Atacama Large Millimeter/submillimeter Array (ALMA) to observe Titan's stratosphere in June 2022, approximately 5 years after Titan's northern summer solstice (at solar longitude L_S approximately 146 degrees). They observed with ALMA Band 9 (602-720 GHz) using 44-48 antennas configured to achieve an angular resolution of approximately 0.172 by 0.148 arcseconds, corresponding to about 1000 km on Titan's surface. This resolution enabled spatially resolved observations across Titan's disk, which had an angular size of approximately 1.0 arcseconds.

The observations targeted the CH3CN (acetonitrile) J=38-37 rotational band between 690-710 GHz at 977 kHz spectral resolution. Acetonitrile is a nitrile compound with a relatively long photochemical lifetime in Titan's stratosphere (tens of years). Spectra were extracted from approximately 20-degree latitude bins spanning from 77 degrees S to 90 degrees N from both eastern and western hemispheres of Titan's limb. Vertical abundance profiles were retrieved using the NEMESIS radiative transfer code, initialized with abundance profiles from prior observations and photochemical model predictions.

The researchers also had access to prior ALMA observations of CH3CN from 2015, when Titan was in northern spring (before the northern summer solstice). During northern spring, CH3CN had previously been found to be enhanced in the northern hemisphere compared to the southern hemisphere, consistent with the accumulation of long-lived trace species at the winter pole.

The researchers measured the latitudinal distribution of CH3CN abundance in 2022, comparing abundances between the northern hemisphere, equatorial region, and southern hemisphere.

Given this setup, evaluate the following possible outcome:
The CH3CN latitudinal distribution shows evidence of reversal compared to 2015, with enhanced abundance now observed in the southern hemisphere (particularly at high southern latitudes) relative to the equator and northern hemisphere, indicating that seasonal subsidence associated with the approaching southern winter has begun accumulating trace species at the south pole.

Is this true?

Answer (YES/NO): YES